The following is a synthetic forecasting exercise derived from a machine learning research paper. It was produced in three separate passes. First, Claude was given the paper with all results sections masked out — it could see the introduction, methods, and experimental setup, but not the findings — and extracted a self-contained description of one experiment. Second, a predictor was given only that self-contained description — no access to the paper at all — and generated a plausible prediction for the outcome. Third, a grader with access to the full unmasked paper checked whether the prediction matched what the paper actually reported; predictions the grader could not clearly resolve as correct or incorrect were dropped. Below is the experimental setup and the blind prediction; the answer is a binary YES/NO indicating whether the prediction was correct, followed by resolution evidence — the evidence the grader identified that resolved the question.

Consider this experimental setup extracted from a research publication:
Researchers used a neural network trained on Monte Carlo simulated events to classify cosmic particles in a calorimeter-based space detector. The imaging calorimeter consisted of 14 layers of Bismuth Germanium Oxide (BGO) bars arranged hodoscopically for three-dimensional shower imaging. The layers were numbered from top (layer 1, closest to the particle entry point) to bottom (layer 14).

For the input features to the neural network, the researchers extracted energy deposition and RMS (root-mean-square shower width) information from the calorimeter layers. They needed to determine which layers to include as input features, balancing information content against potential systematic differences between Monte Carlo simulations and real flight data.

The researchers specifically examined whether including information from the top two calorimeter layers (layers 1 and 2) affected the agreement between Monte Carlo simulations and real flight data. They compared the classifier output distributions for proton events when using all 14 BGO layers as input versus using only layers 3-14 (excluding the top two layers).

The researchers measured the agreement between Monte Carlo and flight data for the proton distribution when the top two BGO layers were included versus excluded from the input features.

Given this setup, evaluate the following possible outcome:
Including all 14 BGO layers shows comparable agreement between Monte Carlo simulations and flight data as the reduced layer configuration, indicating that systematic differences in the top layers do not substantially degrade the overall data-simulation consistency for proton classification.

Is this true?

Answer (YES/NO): NO